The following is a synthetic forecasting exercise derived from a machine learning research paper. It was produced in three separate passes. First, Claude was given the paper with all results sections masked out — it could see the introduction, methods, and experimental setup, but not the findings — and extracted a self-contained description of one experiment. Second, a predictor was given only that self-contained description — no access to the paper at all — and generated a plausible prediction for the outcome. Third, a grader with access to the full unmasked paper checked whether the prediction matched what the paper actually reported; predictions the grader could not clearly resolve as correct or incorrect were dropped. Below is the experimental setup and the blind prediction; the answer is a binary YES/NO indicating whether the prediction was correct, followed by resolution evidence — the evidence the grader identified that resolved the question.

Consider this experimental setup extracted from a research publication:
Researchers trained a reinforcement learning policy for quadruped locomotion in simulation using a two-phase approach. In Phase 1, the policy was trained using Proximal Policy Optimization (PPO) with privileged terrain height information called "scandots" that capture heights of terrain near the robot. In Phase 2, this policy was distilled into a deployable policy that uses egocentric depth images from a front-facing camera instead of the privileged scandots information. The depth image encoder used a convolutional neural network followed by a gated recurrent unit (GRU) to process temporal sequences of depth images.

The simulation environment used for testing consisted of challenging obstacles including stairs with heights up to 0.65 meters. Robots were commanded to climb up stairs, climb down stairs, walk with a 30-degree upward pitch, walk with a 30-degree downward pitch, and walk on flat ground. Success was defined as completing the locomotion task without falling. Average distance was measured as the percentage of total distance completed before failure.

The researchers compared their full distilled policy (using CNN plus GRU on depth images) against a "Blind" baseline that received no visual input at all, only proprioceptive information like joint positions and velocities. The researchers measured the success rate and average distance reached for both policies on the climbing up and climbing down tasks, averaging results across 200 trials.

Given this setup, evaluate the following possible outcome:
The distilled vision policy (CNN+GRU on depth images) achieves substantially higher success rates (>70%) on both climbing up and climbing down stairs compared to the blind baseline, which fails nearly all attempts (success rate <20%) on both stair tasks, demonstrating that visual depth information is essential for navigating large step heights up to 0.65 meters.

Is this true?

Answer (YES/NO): YES